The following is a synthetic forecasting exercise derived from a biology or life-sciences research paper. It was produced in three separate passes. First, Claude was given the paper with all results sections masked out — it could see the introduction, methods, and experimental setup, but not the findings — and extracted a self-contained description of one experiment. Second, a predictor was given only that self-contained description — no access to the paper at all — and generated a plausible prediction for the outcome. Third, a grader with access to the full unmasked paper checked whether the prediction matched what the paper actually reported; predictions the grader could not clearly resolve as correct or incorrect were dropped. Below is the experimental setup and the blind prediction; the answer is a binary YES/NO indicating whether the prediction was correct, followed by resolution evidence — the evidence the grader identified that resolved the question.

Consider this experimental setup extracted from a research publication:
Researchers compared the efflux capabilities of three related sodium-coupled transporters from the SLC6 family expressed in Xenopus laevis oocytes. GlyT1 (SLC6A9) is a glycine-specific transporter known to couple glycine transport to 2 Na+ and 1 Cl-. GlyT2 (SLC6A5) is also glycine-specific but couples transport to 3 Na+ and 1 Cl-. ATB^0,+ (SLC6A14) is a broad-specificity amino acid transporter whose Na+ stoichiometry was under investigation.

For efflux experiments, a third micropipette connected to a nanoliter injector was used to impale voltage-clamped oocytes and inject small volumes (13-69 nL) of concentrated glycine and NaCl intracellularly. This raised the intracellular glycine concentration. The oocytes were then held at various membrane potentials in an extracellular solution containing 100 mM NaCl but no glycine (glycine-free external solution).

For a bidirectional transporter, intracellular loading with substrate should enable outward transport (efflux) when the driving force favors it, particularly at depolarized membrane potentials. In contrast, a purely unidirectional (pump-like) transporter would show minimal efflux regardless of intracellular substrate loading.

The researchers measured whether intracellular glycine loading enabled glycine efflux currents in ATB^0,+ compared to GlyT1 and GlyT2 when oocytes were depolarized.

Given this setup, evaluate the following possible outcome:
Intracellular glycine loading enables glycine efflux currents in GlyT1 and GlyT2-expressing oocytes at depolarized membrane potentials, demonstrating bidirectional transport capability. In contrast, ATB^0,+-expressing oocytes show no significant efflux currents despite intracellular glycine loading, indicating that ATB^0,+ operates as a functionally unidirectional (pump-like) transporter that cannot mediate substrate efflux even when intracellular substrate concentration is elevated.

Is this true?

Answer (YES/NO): NO